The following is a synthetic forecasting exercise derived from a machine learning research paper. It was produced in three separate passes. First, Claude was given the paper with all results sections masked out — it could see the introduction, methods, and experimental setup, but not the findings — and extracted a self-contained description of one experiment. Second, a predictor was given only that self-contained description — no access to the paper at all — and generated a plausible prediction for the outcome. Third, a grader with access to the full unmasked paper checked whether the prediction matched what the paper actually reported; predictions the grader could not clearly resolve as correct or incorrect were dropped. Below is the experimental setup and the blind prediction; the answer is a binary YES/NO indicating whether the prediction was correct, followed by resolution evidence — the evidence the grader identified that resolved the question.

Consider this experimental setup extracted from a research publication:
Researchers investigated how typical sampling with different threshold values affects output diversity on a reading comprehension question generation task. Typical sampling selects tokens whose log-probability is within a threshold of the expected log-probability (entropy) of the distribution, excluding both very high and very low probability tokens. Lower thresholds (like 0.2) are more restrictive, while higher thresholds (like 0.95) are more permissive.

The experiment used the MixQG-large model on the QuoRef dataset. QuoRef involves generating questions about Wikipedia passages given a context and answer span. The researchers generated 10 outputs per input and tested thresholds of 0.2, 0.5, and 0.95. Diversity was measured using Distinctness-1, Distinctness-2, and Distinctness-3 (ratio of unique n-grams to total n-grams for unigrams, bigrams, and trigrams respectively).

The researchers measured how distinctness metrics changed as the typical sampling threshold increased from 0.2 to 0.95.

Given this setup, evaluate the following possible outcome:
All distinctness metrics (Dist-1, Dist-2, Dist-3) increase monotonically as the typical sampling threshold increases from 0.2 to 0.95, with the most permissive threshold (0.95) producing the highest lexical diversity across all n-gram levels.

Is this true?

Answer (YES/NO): YES